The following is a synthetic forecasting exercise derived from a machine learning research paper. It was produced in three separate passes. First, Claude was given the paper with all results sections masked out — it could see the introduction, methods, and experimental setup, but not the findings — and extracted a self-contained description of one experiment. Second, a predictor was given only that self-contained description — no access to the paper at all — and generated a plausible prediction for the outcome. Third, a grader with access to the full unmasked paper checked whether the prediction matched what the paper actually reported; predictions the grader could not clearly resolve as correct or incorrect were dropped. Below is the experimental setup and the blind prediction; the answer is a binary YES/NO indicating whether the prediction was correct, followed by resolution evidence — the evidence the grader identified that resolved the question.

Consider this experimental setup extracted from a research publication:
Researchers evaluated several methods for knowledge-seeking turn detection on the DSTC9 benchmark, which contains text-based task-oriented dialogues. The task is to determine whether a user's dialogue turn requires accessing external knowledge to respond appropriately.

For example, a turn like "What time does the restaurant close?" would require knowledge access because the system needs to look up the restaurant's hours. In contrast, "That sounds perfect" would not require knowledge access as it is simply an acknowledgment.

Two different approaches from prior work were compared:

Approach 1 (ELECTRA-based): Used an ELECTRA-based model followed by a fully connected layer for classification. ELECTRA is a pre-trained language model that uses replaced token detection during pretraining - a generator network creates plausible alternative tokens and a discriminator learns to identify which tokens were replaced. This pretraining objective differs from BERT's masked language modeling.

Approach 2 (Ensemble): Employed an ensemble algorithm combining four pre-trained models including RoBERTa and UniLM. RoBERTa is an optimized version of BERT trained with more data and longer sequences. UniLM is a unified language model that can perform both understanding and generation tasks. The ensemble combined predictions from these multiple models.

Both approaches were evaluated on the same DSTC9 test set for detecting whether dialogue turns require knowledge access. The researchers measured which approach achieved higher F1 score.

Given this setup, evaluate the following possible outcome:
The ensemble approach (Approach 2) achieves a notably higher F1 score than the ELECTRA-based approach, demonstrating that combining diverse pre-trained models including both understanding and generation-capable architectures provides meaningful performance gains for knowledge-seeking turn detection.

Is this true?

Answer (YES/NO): YES